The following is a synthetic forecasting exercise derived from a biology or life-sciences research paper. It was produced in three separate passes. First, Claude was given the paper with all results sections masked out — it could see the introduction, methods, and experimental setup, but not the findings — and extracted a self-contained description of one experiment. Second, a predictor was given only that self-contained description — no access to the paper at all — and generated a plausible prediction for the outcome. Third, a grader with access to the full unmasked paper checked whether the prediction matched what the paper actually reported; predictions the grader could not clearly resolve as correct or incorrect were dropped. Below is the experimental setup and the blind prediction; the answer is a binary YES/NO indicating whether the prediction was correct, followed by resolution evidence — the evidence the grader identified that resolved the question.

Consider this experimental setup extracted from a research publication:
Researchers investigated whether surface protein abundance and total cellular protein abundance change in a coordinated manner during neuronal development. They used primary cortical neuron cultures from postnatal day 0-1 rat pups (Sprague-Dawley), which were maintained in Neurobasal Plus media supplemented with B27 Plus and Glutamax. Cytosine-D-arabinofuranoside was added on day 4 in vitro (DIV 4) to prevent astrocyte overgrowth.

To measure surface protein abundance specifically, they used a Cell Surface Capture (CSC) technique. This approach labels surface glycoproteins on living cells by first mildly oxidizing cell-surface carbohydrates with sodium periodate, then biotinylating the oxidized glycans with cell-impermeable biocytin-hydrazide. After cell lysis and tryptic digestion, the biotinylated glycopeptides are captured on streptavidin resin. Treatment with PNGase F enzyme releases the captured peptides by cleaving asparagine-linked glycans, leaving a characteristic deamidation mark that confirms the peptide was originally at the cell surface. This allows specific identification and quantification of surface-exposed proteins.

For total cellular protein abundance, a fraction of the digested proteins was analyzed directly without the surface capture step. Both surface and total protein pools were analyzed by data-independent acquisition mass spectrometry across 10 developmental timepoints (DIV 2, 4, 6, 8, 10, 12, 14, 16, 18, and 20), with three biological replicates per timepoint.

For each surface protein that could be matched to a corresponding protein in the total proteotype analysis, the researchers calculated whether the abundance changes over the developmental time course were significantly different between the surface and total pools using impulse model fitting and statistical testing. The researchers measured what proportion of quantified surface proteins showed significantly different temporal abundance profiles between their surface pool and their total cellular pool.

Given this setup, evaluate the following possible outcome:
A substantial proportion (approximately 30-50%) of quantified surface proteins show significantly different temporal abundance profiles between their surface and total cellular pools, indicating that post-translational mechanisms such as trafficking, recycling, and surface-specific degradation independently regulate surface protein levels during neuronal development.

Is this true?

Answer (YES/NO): NO